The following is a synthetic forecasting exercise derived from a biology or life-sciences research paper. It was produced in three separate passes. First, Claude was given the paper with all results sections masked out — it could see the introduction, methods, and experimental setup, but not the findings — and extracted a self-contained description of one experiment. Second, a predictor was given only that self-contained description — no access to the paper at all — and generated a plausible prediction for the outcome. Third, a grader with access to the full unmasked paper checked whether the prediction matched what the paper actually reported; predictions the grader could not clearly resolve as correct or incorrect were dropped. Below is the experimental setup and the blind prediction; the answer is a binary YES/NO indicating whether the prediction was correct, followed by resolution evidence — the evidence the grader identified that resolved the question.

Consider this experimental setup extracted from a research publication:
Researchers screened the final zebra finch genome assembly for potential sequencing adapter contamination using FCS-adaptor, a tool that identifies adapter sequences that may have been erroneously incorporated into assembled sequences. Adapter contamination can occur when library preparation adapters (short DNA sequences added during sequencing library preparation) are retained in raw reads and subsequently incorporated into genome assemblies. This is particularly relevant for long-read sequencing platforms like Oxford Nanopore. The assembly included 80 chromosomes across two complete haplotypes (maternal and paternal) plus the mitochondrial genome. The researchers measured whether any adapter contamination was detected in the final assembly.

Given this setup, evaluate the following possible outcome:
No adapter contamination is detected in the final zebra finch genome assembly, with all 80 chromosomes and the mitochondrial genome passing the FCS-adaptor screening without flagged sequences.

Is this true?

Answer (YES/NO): NO